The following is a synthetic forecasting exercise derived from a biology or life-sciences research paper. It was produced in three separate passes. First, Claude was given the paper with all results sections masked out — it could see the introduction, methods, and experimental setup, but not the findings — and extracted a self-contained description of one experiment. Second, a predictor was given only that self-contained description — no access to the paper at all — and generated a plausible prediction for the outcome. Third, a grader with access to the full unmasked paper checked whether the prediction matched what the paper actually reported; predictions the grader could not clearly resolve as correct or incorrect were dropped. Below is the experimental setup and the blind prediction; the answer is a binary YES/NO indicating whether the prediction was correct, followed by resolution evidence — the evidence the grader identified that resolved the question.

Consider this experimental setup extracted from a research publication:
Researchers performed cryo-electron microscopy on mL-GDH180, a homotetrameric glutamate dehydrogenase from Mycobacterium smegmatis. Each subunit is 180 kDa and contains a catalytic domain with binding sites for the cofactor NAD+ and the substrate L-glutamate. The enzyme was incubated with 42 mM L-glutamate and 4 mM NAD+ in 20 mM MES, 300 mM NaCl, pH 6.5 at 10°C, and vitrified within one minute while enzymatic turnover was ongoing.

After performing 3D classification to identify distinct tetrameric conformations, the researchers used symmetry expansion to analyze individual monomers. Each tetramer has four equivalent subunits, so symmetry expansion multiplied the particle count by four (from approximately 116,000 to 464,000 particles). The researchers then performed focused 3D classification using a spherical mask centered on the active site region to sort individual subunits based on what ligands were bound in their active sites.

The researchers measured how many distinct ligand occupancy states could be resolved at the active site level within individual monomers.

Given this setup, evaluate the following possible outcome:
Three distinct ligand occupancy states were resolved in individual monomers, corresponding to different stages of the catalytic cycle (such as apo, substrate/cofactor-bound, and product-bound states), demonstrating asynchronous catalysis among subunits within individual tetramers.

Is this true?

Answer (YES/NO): NO